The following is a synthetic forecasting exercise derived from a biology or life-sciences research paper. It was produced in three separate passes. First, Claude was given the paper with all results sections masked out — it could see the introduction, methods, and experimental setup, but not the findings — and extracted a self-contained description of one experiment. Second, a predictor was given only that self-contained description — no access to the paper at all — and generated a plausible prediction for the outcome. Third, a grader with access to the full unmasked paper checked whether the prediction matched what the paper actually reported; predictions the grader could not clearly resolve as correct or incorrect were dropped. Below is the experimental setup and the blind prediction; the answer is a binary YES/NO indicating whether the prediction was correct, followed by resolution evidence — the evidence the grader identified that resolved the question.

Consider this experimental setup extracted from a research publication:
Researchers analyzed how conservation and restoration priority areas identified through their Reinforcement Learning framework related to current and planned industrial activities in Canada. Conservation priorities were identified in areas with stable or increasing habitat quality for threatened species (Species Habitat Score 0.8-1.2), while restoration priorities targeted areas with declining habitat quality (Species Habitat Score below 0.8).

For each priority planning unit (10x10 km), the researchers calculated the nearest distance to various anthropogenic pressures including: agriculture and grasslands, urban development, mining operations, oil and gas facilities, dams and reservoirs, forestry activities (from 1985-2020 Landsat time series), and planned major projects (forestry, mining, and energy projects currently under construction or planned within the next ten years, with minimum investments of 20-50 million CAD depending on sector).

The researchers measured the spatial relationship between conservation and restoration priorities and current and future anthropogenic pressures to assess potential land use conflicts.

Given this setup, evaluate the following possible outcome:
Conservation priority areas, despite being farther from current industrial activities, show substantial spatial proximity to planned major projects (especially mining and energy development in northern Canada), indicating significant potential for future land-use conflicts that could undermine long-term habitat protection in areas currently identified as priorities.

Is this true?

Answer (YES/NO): NO